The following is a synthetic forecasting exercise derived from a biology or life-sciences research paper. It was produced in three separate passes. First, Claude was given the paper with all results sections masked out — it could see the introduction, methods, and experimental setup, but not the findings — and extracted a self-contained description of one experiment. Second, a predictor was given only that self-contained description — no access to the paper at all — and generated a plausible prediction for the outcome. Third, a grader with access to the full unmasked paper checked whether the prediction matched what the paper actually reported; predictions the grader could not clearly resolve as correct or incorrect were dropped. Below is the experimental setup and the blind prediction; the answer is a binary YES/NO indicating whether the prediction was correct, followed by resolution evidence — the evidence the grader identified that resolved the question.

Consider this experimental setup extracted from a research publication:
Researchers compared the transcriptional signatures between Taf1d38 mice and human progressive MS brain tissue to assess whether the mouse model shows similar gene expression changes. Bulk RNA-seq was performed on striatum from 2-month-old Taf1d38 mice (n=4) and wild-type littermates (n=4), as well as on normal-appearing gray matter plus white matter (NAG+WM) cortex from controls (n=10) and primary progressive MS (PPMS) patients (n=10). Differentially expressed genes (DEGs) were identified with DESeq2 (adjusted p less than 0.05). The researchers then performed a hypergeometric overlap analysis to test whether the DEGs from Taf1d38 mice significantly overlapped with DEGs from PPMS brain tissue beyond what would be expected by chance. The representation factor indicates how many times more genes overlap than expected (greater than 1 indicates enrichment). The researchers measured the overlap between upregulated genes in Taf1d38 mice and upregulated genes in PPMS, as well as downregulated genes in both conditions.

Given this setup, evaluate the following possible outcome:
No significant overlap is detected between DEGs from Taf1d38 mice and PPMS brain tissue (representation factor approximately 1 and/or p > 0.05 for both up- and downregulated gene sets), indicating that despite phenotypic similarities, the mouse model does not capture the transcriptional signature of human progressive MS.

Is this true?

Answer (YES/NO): NO